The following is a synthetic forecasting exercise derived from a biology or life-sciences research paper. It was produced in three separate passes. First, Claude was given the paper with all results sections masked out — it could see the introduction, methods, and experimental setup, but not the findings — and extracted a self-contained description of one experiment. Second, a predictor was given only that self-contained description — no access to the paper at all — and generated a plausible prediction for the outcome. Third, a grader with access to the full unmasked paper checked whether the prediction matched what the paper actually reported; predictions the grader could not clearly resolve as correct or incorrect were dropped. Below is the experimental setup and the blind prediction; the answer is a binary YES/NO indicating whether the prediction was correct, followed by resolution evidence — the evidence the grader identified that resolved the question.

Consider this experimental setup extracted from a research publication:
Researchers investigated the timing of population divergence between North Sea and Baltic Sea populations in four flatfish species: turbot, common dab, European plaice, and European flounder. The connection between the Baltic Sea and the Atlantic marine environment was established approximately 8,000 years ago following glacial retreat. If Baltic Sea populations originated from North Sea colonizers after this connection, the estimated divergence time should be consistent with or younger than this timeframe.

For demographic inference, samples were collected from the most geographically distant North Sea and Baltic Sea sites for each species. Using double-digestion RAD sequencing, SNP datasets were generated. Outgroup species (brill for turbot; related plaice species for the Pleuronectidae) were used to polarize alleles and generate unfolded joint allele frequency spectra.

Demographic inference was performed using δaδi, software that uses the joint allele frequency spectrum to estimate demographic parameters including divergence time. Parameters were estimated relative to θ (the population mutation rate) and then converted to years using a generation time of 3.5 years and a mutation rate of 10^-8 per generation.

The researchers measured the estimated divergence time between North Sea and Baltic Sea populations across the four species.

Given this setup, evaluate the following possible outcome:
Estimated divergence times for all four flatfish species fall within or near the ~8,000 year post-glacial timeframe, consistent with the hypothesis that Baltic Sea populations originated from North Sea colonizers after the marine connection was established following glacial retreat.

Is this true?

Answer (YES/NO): NO